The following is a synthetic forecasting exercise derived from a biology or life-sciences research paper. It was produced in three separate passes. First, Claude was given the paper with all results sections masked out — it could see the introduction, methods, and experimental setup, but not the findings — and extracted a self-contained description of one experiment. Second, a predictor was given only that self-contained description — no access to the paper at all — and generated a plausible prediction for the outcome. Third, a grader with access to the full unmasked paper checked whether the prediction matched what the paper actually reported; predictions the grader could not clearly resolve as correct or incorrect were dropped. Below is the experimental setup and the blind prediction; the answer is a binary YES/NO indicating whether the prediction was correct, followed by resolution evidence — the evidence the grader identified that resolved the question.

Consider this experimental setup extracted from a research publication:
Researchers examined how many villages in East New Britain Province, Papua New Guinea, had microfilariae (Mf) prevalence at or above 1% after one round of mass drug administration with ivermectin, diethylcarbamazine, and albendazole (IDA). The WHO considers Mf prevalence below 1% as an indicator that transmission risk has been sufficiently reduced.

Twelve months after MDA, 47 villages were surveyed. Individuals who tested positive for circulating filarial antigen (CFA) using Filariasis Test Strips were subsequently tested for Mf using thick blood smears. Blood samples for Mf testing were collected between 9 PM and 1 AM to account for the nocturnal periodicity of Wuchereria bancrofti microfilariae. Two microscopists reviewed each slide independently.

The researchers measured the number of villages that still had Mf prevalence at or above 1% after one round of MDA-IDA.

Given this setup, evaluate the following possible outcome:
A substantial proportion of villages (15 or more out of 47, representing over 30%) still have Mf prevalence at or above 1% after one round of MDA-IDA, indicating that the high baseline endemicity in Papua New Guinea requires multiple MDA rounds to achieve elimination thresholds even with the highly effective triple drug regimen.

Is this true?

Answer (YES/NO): NO